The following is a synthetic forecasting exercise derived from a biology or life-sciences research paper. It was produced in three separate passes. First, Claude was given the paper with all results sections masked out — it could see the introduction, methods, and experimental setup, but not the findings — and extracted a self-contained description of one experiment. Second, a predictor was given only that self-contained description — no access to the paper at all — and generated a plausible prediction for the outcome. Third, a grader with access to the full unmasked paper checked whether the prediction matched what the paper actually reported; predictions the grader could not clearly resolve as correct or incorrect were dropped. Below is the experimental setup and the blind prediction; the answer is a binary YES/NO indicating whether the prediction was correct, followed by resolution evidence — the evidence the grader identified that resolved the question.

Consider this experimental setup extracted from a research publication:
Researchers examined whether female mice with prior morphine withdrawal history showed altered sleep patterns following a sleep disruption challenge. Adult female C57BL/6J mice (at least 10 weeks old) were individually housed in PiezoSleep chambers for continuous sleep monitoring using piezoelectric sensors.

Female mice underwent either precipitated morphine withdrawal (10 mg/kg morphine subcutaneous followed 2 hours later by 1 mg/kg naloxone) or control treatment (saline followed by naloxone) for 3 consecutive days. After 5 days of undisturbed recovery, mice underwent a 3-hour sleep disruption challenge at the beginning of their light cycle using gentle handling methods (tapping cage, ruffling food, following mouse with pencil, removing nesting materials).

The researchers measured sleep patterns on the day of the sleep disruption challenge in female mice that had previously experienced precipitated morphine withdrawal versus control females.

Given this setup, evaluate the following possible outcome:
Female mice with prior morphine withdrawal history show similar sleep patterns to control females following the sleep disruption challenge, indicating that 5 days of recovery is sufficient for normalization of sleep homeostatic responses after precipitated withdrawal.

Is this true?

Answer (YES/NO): NO